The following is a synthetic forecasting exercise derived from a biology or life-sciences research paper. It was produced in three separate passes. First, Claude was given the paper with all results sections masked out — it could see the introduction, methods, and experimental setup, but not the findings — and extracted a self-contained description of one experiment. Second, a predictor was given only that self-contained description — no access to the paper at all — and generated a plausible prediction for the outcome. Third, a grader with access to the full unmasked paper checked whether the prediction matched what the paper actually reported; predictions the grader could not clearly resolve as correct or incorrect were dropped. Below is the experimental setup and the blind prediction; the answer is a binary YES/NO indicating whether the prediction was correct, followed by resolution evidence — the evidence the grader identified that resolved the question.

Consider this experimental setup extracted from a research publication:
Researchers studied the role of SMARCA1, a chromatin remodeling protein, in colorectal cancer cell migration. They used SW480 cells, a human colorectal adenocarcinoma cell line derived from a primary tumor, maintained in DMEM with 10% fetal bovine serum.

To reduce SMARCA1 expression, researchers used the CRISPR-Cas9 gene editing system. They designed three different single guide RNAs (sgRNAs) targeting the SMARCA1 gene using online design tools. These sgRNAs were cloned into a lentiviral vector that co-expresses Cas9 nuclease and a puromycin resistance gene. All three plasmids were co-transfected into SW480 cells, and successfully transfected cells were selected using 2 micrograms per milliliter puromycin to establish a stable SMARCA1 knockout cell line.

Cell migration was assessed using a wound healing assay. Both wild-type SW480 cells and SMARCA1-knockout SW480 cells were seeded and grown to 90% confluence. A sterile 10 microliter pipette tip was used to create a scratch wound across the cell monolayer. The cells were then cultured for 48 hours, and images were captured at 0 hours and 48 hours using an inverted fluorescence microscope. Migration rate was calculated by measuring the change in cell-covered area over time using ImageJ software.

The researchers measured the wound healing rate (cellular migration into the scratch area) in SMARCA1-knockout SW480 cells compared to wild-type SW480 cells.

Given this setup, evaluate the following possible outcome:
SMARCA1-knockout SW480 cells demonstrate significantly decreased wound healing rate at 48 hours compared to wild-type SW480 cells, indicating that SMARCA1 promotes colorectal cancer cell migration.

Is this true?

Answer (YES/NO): NO